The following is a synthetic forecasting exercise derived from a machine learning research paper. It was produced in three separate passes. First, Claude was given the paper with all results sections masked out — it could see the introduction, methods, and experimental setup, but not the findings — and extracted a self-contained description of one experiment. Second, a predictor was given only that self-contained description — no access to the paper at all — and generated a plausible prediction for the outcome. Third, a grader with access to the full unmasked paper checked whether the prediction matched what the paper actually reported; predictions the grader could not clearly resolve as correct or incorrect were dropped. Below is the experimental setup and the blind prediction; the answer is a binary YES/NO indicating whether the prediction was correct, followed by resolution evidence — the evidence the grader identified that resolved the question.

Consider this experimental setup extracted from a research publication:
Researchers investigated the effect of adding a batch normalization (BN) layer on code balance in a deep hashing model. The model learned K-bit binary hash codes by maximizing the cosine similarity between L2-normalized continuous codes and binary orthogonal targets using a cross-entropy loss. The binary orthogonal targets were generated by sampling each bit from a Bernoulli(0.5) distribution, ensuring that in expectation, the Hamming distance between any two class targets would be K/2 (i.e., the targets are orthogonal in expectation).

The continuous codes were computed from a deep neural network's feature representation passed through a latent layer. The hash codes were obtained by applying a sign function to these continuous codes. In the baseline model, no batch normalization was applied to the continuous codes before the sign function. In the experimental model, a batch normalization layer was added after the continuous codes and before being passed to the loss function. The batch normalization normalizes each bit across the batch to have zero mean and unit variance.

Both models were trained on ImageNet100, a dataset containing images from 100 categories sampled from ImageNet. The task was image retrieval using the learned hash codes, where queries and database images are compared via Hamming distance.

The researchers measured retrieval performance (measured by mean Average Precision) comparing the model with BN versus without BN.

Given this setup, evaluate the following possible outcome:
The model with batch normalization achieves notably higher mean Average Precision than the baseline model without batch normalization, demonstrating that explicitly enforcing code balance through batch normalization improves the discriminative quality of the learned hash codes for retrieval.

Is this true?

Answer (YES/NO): YES